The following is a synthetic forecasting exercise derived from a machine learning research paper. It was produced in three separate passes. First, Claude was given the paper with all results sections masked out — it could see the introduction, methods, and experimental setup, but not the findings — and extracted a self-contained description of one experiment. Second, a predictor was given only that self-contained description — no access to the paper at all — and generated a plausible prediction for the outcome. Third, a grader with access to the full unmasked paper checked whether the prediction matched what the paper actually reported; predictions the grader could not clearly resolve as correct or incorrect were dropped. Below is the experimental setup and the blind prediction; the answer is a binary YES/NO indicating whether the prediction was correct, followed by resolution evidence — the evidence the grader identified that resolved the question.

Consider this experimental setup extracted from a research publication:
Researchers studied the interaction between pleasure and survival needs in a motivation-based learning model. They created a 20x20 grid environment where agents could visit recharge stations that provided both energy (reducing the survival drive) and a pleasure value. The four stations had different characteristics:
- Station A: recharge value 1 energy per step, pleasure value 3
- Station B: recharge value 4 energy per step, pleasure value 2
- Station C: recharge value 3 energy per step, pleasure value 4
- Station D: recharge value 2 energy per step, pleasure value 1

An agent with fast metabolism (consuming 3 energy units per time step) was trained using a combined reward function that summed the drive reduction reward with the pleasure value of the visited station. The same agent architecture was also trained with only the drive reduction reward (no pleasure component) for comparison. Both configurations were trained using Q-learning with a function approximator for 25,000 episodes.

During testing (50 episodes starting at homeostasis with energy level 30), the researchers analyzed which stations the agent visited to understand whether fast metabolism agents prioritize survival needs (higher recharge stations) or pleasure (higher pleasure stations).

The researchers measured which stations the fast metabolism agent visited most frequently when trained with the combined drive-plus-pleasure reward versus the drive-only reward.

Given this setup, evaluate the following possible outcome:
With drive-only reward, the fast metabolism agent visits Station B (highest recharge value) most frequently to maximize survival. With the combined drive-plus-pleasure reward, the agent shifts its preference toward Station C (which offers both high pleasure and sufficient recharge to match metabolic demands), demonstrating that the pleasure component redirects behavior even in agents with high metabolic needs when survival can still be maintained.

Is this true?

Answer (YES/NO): NO